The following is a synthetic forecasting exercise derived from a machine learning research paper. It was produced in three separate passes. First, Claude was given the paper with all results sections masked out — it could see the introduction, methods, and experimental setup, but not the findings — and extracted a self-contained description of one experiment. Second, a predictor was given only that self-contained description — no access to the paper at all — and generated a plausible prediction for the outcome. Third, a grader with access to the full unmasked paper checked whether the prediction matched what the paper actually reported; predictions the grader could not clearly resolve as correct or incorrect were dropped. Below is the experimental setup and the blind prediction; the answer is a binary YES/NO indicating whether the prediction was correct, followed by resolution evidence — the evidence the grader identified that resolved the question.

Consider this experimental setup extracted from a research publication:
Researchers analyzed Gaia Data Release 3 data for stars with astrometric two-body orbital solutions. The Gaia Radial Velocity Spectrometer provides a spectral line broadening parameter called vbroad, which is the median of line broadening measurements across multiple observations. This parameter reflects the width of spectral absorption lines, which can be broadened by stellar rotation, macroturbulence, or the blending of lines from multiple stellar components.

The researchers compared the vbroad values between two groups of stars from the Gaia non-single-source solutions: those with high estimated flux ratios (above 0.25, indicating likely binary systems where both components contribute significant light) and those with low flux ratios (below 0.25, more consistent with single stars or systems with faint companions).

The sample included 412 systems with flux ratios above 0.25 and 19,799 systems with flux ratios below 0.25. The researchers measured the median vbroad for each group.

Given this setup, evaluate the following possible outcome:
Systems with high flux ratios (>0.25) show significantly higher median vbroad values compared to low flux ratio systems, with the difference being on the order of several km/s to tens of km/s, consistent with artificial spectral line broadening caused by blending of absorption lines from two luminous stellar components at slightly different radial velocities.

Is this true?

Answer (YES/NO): YES